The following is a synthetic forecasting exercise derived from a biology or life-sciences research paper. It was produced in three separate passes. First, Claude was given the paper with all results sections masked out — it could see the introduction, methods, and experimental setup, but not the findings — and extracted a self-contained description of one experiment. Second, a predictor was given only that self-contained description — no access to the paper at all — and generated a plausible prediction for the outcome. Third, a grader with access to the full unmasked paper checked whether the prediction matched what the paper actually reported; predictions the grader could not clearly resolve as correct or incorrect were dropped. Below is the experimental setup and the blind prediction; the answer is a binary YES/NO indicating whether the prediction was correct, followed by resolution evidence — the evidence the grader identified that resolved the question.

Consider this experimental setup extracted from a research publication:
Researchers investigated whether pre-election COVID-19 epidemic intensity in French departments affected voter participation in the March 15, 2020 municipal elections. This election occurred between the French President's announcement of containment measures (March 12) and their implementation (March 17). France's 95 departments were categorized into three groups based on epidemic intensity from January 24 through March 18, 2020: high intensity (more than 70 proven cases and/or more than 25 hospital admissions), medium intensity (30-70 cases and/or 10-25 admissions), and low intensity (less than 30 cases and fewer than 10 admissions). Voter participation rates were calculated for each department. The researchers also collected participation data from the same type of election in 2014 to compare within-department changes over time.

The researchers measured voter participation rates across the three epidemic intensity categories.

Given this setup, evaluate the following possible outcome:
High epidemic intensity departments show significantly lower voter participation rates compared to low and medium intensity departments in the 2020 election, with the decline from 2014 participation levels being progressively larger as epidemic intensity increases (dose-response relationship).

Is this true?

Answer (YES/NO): NO